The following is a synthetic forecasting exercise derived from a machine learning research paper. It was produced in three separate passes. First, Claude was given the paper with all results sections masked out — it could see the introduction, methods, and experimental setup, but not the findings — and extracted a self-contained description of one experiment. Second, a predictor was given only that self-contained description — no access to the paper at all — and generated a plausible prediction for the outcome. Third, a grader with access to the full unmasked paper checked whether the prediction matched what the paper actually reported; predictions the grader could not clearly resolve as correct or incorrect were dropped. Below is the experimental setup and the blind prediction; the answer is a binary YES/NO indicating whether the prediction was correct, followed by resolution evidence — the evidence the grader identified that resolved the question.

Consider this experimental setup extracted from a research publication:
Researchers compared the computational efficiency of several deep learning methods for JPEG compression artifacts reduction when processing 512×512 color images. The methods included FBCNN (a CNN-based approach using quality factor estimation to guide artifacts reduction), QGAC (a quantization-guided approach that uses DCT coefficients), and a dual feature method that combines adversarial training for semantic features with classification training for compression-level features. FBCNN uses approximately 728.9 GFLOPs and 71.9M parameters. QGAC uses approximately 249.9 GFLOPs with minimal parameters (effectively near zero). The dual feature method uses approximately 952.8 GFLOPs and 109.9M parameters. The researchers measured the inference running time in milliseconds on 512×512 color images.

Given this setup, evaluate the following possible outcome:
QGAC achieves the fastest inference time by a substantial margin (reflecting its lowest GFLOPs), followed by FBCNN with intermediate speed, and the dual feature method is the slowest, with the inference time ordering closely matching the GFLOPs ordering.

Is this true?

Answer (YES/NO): NO